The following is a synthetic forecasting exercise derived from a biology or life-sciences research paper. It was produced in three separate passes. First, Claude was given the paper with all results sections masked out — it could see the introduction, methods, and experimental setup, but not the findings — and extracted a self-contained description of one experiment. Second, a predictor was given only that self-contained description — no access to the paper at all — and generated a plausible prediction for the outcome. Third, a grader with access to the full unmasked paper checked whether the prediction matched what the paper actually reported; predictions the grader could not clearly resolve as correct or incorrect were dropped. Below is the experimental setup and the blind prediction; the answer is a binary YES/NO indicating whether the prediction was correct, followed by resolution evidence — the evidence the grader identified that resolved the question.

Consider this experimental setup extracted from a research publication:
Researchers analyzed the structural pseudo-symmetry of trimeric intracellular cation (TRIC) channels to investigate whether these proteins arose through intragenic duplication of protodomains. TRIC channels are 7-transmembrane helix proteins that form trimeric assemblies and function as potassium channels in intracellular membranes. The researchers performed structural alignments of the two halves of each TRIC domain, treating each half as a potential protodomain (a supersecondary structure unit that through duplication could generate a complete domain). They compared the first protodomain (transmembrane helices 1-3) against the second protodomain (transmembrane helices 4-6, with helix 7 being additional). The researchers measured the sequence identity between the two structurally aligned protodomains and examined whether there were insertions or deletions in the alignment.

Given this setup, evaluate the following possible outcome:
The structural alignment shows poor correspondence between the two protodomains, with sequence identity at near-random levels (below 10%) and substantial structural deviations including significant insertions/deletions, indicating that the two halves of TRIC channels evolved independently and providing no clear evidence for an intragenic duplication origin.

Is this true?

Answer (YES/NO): NO